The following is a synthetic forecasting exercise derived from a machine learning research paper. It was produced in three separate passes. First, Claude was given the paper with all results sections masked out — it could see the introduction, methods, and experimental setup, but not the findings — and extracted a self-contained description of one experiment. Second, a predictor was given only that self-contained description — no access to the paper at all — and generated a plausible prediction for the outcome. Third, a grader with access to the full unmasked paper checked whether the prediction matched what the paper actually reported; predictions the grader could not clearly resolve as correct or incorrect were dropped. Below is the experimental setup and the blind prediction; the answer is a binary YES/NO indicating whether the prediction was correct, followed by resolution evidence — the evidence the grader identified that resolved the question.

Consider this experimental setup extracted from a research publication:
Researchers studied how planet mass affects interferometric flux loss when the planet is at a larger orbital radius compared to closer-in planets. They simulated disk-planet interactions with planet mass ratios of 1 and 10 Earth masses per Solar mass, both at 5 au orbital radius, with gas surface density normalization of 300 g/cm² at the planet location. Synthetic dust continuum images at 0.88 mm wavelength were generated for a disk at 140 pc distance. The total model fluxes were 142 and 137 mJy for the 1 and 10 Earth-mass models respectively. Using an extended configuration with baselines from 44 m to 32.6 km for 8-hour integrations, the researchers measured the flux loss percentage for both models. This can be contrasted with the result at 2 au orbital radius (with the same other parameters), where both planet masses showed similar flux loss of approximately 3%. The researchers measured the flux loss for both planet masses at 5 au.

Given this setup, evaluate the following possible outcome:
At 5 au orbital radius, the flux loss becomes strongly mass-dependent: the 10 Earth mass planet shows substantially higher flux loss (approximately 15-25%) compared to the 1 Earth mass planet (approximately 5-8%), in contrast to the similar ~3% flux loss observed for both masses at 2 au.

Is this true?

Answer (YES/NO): NO